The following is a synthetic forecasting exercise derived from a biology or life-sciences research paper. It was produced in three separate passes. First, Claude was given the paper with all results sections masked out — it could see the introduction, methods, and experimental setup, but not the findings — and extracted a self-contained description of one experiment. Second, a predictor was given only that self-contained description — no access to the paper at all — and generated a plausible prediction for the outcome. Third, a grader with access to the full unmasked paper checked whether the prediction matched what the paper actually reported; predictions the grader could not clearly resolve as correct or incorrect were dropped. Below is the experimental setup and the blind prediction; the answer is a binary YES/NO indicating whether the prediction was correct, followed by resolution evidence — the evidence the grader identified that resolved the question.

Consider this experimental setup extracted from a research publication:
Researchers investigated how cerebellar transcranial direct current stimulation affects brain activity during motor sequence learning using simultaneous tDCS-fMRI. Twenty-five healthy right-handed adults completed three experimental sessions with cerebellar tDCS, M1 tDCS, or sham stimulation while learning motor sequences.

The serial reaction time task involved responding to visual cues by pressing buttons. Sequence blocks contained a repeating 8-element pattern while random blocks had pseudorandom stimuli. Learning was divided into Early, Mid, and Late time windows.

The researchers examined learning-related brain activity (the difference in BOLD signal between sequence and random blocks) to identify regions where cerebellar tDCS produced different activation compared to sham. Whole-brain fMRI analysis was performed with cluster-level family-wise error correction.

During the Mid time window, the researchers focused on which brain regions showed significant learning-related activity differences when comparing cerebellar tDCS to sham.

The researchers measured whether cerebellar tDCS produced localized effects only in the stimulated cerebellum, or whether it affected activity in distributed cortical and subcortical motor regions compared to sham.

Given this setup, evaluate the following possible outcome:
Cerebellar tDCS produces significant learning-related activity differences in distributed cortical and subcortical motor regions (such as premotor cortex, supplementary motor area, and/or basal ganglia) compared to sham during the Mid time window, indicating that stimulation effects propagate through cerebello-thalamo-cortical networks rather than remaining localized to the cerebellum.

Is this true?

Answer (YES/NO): NO